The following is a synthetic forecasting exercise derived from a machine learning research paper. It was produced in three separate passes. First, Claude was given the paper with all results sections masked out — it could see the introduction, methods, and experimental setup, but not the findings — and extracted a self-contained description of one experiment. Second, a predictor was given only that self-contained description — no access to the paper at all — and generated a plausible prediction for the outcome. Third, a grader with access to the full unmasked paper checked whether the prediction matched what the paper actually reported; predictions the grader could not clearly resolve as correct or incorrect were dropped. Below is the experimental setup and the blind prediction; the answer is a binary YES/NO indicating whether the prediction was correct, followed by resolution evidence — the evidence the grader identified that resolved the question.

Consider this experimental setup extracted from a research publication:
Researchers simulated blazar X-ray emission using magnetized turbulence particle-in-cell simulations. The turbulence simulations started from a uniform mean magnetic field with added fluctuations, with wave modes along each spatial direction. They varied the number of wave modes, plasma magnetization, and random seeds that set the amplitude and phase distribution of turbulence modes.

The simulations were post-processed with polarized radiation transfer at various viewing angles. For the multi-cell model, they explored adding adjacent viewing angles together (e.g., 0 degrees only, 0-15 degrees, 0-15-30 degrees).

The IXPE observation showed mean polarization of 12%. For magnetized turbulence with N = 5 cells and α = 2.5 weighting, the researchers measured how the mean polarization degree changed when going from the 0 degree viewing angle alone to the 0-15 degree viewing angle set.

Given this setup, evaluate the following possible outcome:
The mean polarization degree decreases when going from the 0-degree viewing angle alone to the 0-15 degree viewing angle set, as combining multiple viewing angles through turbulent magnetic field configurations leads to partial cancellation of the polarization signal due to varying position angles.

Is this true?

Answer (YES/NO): NO